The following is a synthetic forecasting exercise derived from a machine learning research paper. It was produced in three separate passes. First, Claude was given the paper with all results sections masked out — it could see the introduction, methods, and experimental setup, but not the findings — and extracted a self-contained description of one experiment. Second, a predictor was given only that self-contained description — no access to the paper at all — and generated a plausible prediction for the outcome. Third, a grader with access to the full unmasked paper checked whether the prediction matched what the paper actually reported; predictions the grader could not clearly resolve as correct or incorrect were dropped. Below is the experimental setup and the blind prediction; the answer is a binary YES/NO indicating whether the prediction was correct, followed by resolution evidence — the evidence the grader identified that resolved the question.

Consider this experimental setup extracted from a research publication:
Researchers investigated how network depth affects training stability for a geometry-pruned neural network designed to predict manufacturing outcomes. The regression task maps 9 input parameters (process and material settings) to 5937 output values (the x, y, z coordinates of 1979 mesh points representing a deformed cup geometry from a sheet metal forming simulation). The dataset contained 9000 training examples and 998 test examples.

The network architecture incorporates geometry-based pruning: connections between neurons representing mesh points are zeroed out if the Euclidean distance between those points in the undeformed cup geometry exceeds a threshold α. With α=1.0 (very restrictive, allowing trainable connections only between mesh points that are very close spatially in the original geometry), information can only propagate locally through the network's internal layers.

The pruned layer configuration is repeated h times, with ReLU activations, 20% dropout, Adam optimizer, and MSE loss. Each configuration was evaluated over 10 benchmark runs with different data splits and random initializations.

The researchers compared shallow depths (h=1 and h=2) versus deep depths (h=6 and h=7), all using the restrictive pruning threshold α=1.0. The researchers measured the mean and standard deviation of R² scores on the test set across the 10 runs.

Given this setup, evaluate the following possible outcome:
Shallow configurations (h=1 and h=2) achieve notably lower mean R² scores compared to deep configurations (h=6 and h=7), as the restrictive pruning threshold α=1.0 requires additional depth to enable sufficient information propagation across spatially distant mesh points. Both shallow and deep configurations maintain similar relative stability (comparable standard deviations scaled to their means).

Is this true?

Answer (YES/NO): NO